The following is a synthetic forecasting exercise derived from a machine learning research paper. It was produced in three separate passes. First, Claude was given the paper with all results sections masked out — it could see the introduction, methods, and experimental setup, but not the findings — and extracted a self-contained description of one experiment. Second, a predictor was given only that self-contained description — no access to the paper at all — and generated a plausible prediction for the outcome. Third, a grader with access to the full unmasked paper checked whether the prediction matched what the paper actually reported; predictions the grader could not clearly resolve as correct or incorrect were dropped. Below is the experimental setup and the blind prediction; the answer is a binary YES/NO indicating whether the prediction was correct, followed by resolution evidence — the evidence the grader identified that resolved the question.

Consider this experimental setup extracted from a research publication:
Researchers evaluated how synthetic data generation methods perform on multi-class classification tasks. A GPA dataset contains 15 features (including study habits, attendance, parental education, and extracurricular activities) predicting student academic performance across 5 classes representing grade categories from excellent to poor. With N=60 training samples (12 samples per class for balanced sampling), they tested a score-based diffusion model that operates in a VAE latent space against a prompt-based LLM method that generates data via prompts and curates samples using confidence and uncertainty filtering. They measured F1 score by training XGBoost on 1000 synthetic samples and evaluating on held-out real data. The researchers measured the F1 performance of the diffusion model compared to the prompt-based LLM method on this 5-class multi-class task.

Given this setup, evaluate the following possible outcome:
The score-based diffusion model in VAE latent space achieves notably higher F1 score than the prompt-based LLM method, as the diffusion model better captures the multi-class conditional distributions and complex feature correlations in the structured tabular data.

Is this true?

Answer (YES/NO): NO